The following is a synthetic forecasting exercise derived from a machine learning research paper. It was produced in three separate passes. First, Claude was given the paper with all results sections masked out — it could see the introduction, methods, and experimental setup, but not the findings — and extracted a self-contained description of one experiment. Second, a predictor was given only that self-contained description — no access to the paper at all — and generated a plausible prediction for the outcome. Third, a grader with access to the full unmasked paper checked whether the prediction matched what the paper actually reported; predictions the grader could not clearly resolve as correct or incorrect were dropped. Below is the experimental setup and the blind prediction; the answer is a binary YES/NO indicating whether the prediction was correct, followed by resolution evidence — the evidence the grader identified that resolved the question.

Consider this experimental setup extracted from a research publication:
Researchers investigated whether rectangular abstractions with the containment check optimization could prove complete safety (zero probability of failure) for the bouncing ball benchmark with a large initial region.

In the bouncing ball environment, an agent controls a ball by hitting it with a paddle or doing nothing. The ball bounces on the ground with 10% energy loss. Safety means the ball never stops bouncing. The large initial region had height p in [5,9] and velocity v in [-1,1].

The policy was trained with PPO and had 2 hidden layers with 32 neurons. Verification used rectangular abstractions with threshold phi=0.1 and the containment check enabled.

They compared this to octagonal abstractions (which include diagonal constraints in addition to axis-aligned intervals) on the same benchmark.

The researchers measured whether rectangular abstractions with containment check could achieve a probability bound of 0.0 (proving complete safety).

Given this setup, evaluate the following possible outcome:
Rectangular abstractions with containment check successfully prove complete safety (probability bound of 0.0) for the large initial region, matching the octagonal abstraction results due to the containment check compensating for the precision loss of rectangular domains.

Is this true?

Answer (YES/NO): NO